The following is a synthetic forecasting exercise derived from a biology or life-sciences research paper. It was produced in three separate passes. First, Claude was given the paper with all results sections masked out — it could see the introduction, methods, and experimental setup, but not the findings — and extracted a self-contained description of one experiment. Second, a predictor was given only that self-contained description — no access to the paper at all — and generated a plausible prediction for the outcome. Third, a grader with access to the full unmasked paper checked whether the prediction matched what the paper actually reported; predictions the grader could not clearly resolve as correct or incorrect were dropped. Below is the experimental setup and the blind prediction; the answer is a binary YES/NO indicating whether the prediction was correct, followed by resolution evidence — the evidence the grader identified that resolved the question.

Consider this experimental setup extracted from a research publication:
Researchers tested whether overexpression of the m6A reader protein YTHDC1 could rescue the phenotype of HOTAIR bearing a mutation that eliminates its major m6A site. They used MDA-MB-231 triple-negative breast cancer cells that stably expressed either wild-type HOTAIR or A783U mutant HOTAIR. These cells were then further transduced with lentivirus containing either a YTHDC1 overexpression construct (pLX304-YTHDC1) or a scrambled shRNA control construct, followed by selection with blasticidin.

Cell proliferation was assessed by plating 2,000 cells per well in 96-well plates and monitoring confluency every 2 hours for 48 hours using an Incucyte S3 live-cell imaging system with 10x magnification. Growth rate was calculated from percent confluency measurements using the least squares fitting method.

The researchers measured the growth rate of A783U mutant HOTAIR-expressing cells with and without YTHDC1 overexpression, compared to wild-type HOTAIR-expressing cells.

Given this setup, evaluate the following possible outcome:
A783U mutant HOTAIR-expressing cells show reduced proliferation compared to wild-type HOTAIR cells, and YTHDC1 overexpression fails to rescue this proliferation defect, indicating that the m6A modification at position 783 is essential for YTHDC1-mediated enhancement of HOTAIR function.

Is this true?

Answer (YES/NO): NO